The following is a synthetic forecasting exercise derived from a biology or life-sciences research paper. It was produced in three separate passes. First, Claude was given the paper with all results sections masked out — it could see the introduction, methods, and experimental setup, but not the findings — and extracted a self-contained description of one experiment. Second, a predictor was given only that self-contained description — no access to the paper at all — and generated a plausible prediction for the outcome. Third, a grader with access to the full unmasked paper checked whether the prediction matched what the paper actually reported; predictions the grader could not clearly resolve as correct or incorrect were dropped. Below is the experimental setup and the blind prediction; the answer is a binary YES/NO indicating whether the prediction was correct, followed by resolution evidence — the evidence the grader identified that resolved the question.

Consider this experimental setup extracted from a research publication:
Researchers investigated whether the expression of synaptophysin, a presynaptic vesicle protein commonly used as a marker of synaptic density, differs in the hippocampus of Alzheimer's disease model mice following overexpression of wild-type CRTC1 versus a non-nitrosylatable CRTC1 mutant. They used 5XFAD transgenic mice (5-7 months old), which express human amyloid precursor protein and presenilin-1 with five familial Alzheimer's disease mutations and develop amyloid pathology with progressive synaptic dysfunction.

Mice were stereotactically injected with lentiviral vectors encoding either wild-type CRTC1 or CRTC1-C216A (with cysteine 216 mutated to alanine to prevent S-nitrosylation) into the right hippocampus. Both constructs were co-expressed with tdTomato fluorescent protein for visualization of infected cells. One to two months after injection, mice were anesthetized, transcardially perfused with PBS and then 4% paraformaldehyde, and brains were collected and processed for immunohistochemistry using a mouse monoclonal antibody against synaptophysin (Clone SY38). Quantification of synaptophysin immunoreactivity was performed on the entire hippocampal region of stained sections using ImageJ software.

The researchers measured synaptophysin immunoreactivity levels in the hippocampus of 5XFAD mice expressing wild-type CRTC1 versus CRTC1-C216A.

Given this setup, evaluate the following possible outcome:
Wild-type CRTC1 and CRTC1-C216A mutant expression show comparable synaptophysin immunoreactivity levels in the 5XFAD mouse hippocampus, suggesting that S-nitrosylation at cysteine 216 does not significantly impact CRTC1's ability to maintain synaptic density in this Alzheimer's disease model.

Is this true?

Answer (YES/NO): NO